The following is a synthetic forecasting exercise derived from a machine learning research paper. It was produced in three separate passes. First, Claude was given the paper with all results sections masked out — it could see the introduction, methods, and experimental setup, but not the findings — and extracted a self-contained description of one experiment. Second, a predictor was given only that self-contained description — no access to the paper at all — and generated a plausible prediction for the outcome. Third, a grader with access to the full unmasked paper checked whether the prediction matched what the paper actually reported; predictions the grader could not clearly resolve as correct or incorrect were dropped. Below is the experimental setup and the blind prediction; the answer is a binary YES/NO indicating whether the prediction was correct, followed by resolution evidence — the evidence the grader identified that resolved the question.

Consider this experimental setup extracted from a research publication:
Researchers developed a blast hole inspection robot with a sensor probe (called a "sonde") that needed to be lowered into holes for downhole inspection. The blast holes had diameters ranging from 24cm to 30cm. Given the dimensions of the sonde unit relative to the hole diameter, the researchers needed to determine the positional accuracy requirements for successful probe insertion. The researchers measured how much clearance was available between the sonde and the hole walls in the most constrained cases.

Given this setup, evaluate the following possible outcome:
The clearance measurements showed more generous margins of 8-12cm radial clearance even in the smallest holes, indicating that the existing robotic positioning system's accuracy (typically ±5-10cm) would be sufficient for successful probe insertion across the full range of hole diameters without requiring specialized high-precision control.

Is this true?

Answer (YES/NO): NO